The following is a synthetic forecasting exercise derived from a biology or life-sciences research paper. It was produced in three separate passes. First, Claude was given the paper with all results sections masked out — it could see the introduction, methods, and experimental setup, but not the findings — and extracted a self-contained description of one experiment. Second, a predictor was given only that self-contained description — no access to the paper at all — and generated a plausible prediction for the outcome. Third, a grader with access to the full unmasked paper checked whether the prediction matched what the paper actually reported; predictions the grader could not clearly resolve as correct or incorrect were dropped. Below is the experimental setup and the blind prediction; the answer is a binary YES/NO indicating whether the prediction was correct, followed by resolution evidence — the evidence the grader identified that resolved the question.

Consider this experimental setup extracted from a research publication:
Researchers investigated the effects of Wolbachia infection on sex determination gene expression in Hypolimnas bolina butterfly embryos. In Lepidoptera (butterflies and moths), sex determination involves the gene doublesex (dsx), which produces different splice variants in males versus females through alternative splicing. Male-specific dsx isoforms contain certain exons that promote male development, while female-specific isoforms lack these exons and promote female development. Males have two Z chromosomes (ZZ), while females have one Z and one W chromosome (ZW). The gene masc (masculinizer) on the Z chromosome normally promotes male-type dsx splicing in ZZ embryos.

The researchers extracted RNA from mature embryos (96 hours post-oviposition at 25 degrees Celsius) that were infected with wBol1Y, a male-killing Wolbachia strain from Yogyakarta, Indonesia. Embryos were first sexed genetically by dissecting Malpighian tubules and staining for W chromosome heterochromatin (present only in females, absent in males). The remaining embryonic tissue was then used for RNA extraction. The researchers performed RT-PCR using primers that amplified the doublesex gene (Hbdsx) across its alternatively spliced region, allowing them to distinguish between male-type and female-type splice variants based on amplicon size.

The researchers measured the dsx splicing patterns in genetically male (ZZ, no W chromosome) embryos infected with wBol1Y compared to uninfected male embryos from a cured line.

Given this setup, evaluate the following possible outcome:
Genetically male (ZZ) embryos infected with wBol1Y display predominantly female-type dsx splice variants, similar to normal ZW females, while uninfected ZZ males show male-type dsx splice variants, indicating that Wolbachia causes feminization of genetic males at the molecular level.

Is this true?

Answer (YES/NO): NO